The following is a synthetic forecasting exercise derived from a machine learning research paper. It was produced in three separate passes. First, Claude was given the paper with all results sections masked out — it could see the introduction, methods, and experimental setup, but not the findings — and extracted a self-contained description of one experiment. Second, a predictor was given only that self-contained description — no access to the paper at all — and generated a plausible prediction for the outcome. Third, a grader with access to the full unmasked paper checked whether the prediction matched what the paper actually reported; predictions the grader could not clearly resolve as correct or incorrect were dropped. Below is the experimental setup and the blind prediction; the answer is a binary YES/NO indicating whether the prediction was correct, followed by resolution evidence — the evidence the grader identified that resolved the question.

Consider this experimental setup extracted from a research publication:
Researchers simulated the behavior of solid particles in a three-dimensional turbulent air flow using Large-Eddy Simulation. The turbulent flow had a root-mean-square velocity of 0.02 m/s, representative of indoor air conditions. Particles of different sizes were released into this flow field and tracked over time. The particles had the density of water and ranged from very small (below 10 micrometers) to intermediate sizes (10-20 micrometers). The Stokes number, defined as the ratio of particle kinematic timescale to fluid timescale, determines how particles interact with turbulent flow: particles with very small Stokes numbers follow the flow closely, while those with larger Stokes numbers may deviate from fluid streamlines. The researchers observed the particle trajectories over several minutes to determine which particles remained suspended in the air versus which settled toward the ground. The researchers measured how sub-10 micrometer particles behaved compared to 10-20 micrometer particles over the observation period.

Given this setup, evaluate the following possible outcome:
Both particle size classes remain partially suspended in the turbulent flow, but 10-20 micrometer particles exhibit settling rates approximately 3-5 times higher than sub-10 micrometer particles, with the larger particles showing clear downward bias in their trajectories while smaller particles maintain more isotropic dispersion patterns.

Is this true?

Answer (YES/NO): NO